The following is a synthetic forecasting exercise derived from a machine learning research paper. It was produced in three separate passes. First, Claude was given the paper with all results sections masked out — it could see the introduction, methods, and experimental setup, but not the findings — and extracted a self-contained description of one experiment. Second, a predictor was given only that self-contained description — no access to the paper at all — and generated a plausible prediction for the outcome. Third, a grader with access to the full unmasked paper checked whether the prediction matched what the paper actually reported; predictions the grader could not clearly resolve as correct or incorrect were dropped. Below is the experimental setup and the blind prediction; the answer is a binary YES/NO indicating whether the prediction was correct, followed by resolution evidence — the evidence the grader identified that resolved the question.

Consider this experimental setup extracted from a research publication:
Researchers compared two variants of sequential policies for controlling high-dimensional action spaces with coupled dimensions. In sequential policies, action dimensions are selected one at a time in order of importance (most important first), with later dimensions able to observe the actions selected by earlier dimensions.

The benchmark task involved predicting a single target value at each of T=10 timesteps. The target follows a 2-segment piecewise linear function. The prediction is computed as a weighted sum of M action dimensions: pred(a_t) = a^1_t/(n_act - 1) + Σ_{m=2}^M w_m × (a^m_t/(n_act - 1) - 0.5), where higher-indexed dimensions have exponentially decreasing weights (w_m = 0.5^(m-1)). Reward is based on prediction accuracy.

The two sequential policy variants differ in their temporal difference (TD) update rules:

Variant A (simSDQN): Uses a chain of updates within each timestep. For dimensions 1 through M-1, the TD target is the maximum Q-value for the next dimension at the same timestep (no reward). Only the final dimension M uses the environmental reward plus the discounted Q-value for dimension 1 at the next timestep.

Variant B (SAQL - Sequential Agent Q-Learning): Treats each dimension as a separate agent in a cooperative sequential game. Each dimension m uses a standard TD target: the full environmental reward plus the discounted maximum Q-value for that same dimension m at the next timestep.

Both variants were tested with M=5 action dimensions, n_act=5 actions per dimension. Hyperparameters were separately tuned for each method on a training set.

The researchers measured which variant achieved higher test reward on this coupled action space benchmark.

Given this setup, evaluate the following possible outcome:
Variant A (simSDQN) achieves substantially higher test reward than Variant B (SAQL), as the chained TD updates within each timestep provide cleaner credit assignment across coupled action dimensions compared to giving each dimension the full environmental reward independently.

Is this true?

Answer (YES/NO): NO